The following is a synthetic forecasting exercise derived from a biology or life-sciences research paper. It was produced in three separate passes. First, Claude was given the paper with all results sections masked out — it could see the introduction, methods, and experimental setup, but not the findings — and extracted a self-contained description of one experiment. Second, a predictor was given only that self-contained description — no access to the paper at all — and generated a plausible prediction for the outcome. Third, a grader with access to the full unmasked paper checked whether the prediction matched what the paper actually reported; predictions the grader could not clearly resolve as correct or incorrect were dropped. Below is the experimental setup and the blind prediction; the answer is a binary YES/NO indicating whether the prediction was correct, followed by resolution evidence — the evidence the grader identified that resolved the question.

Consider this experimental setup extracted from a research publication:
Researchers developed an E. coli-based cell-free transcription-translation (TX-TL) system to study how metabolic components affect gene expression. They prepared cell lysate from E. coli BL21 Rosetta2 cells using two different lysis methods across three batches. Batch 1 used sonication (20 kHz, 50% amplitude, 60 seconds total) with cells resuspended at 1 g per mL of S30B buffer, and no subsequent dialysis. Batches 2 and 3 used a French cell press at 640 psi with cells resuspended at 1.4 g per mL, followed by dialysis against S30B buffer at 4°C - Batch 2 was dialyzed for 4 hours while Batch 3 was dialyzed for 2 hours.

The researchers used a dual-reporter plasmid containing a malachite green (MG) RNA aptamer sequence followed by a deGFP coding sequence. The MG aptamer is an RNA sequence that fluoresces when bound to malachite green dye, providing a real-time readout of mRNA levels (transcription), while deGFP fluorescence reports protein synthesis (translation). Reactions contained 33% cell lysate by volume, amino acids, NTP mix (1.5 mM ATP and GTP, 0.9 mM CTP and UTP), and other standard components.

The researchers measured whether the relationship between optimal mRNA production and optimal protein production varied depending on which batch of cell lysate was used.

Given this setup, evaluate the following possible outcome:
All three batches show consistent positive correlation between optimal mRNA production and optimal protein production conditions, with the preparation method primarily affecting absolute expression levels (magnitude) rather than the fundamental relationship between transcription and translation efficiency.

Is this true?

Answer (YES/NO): NO